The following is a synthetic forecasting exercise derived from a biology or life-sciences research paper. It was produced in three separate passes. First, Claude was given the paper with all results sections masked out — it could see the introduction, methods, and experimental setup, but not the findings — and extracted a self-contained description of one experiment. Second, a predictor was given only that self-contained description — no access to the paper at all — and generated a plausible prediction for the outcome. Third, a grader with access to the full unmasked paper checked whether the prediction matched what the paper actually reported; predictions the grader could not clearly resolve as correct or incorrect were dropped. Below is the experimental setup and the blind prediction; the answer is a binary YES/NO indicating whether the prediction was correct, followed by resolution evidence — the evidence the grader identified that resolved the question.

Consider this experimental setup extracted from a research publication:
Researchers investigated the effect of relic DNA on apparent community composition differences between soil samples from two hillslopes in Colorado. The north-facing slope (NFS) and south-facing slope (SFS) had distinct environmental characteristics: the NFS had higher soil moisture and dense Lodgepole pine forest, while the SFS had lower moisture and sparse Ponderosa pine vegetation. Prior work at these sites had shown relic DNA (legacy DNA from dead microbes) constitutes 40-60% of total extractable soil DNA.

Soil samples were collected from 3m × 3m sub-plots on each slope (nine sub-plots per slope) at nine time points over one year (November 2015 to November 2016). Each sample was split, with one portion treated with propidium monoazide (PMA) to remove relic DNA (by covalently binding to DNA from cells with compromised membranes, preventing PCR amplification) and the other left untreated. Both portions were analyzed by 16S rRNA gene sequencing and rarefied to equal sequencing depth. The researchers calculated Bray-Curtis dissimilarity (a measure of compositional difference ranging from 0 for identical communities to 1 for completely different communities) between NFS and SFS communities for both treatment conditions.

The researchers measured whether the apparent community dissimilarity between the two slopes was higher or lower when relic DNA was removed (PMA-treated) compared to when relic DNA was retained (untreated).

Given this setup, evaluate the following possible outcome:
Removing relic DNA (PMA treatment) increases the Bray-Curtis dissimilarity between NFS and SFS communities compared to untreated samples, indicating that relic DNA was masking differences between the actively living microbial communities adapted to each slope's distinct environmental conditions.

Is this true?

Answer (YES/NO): NO